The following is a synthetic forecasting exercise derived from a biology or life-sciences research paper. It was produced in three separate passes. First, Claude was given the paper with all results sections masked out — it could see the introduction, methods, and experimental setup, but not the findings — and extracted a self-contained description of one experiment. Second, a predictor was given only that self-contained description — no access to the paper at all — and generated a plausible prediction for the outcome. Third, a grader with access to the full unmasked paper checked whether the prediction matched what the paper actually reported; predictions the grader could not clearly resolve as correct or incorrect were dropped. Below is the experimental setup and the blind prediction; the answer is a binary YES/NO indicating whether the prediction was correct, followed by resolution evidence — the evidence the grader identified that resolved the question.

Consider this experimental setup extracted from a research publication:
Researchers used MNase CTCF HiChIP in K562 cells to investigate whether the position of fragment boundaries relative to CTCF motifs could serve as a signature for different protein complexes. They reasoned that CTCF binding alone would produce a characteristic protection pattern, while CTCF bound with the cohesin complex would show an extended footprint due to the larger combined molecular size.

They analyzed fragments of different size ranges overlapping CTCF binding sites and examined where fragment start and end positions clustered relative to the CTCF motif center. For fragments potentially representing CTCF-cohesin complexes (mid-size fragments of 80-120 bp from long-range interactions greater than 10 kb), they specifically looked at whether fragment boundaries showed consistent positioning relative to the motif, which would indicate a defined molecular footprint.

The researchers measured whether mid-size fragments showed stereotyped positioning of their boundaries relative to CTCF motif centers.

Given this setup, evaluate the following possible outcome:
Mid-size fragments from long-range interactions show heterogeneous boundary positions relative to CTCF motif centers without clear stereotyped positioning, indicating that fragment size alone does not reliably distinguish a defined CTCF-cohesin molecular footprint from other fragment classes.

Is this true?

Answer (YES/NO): NO